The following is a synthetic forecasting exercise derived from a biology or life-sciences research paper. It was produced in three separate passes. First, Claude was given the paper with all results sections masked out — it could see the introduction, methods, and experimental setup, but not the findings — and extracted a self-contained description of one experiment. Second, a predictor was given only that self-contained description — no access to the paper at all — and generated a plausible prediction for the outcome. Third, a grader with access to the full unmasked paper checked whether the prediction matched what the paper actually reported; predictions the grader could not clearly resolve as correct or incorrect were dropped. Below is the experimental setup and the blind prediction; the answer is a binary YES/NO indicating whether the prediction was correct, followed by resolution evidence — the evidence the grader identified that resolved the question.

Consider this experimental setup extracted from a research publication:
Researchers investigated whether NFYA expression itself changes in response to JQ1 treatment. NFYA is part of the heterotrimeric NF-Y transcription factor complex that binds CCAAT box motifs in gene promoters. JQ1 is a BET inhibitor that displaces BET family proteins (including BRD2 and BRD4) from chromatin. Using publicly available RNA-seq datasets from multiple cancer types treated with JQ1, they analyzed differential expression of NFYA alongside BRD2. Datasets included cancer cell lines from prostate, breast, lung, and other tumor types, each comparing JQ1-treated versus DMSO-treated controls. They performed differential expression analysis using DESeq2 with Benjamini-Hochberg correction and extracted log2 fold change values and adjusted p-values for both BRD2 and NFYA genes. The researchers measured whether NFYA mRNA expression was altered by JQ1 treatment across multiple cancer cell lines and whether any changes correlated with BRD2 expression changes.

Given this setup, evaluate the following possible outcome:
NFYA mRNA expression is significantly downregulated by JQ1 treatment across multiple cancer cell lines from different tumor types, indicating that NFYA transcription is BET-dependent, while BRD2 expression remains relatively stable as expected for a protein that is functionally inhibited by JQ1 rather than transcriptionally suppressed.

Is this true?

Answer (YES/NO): NO